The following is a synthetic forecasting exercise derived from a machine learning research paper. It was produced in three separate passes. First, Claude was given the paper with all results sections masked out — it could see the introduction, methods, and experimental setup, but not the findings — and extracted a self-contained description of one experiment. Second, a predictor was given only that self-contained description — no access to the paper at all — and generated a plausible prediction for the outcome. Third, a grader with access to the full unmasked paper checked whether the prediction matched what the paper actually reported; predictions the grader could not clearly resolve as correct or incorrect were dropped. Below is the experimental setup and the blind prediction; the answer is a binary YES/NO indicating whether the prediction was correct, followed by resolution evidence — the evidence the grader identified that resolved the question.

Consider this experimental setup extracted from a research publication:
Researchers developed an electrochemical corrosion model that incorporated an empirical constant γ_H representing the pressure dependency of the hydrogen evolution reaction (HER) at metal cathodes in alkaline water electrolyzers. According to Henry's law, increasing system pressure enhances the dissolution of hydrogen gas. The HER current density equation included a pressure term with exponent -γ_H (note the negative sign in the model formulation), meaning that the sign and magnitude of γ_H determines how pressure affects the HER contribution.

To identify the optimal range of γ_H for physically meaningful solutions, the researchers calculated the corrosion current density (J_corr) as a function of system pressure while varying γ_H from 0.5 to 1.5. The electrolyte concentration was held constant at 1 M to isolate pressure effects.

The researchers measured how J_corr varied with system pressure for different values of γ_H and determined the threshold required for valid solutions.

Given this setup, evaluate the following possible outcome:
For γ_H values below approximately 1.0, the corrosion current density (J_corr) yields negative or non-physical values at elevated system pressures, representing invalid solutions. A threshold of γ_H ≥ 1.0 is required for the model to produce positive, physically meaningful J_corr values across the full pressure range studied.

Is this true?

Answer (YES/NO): NO